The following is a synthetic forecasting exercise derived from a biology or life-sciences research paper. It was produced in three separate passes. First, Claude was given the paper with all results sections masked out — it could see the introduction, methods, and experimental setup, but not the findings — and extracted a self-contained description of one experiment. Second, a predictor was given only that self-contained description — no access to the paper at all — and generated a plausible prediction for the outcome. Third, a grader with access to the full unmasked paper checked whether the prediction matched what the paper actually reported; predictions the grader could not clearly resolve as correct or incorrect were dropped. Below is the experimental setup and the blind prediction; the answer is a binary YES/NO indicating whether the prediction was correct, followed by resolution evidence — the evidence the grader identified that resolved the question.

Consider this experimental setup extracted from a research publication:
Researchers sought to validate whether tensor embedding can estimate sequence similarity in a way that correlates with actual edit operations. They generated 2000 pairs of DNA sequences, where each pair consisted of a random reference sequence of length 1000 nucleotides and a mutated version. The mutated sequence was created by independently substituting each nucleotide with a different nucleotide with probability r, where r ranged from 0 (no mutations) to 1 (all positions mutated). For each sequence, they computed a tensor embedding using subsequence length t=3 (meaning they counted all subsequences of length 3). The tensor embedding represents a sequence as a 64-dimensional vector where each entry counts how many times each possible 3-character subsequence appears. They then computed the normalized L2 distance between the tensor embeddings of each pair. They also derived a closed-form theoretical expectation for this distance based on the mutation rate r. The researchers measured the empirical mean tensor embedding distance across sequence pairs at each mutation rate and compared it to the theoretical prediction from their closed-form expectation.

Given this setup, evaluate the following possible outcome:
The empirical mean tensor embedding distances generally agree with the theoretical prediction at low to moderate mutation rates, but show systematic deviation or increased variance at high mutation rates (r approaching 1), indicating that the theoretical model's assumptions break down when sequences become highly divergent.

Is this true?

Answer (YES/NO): NO